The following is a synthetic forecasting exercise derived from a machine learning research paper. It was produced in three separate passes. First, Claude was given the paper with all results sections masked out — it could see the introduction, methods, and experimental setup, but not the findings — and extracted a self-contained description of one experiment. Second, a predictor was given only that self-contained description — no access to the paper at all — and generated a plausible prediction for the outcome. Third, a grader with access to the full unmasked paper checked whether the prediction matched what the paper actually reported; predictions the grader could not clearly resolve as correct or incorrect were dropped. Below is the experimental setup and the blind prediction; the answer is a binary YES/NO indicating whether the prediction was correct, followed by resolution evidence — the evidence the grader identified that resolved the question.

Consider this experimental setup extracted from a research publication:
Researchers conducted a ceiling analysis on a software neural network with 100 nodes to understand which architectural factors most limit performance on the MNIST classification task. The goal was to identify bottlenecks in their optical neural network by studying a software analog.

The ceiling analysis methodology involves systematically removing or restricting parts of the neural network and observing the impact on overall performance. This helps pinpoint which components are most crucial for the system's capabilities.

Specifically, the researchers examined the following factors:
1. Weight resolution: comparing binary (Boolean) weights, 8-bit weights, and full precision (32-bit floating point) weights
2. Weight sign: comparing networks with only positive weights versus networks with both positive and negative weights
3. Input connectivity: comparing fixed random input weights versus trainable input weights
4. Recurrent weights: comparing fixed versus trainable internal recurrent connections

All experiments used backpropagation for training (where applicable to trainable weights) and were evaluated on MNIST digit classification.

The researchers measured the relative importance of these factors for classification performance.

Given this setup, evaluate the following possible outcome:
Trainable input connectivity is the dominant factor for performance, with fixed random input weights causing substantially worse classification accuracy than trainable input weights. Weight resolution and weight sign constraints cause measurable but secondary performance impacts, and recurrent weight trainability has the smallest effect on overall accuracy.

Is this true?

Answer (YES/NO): NO